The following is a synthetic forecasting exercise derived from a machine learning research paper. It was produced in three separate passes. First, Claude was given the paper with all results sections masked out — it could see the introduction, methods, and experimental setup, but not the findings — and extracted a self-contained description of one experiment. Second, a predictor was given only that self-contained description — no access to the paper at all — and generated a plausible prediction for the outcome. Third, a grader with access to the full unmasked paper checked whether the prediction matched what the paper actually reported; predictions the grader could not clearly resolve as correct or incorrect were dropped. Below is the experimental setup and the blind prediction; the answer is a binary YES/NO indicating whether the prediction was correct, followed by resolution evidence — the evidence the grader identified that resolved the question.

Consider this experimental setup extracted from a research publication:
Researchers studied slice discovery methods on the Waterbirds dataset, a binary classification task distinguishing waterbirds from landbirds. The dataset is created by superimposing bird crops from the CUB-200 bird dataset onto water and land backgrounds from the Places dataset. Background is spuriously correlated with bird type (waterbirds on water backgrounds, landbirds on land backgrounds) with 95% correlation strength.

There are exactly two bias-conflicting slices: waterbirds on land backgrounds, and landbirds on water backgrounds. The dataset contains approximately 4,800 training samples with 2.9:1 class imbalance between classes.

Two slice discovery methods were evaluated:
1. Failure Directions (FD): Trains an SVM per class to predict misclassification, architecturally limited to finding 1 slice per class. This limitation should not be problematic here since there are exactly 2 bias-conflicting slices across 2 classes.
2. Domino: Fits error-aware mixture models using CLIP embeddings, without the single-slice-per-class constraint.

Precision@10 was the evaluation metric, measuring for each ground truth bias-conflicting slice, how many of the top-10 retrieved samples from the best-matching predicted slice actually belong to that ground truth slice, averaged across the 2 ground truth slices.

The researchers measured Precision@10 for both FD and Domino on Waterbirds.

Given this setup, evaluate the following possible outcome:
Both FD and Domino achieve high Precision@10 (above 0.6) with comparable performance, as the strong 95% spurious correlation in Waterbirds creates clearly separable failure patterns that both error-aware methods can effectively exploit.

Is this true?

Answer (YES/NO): YES